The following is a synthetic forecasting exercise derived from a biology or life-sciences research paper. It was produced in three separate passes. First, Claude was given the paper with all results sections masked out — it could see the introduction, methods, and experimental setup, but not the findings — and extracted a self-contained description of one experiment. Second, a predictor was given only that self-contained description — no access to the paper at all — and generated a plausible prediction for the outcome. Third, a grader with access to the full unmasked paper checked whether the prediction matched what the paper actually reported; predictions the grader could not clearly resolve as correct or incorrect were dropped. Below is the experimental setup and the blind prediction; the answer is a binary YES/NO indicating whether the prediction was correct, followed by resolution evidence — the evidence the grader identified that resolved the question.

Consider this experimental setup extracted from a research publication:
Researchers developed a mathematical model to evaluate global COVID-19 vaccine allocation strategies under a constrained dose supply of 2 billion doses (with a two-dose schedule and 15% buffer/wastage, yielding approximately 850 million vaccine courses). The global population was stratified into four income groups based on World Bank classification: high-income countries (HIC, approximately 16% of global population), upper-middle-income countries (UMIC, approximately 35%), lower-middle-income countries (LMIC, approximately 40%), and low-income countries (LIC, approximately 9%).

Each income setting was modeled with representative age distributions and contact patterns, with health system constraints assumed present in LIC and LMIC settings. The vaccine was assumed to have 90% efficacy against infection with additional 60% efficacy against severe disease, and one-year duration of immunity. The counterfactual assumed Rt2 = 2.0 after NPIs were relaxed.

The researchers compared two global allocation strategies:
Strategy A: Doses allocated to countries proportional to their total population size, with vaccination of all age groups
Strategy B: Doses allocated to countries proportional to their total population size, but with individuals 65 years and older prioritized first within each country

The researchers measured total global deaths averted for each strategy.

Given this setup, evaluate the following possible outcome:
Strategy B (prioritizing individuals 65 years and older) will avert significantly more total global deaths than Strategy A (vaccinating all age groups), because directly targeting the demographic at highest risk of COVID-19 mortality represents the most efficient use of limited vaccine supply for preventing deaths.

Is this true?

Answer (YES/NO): YES